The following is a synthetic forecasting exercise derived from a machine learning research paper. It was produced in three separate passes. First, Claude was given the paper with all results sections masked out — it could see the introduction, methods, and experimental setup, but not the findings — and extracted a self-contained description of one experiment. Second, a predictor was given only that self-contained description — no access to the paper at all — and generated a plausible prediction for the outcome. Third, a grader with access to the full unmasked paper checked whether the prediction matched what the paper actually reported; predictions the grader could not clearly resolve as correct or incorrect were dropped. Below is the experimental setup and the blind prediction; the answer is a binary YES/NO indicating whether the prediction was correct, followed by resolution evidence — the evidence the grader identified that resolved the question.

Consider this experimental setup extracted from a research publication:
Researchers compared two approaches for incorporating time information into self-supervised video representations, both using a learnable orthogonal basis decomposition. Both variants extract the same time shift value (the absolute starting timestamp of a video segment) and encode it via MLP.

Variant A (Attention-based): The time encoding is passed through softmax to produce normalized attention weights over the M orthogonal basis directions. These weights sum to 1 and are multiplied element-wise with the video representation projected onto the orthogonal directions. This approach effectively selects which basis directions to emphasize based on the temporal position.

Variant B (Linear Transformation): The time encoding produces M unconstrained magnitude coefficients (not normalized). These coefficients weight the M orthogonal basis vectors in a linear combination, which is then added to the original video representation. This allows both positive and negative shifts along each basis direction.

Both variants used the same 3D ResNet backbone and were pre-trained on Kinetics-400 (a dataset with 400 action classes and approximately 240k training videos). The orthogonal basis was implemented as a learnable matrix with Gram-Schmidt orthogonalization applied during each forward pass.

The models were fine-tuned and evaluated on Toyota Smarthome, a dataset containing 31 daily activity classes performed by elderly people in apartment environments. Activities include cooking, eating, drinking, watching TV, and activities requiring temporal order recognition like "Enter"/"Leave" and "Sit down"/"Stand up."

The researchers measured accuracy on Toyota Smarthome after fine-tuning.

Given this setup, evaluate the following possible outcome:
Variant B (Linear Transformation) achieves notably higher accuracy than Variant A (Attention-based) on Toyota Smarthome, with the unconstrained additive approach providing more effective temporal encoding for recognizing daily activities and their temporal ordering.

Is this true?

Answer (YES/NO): YES